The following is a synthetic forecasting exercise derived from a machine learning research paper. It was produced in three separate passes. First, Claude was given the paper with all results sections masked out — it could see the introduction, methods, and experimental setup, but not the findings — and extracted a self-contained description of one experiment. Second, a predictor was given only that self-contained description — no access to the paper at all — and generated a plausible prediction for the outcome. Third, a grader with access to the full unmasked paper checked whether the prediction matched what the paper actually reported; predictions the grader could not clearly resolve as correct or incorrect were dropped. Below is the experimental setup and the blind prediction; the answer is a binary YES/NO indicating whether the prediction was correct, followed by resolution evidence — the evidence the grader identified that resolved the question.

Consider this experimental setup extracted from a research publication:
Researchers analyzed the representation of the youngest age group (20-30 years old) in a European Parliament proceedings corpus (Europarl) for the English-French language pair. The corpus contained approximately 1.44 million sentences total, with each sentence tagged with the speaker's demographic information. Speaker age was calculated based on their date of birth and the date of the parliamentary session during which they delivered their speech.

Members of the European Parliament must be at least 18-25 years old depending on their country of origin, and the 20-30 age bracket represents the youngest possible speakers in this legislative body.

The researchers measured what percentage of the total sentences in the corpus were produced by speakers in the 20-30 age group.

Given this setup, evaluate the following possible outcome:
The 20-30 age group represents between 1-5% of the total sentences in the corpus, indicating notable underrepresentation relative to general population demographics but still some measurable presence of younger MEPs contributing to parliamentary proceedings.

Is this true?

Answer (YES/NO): NO